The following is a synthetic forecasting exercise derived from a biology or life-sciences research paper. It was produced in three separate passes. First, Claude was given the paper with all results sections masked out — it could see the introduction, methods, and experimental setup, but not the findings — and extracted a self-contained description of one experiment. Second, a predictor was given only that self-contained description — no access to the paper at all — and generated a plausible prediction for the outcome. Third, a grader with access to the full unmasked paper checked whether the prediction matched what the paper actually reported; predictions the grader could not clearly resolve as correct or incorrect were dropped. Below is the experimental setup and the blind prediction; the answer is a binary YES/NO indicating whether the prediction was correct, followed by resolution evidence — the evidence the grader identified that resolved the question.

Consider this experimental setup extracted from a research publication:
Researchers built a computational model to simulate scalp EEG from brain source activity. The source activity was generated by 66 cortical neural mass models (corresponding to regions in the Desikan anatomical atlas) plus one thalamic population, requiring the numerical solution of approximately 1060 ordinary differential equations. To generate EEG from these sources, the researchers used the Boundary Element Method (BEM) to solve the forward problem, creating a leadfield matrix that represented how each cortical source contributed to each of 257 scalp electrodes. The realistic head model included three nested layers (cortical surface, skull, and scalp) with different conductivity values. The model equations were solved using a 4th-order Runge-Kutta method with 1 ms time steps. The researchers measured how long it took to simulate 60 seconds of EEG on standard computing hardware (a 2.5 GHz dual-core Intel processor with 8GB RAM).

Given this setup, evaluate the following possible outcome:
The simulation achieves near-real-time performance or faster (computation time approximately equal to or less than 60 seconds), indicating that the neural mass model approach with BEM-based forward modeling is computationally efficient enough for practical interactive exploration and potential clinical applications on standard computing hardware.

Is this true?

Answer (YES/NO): NO